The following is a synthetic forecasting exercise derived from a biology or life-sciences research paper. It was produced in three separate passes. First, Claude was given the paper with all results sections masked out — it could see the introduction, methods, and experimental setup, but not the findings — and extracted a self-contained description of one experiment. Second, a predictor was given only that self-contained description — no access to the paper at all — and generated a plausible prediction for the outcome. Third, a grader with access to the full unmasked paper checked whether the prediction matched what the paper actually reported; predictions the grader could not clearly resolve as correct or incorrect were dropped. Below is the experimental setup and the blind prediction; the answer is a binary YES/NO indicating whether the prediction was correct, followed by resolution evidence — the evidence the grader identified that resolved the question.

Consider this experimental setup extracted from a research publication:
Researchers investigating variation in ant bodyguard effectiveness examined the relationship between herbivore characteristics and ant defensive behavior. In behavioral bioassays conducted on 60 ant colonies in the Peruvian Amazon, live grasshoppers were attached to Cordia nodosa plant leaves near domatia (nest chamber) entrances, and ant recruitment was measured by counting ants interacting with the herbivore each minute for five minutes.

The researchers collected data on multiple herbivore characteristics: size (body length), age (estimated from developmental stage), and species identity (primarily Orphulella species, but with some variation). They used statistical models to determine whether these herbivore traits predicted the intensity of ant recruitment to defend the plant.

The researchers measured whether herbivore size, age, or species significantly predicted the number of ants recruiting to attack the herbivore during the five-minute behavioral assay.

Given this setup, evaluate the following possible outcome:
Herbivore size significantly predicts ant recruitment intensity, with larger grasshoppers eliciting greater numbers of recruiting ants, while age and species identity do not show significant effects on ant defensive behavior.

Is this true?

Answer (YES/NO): NO